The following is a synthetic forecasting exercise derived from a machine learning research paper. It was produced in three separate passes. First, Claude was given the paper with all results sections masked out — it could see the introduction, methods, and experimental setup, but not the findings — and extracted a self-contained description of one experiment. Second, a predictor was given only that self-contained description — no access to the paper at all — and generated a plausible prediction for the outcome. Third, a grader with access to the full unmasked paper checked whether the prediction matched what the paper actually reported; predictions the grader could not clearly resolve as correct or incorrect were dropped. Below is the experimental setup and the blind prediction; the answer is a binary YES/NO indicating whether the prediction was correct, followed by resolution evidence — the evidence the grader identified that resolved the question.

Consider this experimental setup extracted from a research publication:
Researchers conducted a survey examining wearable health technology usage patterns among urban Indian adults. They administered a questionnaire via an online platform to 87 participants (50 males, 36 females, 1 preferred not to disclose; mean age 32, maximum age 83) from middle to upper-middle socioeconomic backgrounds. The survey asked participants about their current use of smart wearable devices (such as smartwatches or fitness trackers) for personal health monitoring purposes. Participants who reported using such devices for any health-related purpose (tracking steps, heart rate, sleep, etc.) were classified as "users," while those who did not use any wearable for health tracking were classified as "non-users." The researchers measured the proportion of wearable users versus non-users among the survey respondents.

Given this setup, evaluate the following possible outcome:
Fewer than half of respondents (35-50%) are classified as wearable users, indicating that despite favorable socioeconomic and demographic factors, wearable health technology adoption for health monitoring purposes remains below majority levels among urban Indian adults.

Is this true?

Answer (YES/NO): NO